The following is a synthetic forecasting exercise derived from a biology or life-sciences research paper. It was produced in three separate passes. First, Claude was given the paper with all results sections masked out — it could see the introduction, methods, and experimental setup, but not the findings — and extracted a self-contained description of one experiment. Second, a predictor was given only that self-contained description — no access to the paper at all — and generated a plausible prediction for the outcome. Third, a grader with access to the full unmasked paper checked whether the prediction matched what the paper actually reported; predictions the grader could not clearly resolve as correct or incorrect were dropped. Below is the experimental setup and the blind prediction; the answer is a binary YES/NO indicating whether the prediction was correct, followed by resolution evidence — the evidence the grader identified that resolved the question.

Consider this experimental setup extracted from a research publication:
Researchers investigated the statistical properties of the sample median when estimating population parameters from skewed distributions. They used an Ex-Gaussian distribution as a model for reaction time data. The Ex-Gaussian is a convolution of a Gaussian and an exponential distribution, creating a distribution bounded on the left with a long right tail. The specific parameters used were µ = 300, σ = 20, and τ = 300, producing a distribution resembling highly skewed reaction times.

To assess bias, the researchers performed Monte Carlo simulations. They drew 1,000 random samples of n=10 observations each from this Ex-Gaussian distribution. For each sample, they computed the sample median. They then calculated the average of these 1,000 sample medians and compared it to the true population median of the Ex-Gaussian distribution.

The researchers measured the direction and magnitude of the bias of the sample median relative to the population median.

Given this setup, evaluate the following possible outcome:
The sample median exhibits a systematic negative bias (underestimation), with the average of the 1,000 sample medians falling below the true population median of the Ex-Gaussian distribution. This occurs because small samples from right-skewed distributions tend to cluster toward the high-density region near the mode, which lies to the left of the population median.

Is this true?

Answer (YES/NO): NO